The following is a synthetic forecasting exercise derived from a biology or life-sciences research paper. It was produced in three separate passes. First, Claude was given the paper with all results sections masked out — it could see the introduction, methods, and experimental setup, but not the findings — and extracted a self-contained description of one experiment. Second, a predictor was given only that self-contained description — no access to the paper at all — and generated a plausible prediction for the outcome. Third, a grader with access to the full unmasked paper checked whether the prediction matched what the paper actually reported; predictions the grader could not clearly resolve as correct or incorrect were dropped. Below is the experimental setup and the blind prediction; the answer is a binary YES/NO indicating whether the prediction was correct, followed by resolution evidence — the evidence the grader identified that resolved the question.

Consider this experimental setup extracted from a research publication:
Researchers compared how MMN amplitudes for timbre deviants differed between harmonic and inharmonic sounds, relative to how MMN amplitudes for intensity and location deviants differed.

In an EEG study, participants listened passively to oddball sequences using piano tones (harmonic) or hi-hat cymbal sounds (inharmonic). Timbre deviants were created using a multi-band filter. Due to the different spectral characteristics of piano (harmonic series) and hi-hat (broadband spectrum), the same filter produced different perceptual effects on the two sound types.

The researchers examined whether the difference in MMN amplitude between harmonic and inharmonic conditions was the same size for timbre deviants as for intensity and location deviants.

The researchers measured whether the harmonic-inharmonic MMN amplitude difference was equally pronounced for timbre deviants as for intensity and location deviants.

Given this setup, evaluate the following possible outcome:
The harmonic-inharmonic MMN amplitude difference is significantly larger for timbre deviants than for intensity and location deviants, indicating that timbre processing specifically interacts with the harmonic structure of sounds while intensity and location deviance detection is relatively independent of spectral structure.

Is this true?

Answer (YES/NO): NO